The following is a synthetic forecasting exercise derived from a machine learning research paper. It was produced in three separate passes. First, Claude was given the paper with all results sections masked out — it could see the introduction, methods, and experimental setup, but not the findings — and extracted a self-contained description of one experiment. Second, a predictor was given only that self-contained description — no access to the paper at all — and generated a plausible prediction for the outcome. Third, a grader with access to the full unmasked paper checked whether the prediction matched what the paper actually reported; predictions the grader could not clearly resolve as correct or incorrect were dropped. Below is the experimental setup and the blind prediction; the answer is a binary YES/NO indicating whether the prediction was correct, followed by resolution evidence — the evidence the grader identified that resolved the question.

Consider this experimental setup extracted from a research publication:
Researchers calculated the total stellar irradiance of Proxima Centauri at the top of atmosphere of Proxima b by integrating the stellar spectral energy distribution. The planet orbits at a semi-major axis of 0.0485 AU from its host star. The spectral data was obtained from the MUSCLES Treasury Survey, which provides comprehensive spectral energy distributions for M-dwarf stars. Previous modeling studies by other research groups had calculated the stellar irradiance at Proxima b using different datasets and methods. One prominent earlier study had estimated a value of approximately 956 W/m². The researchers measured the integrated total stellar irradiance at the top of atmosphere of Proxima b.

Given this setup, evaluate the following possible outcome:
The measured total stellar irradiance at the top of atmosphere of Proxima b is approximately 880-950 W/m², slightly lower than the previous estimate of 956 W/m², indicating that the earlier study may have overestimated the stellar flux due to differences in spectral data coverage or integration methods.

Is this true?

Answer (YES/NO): YES